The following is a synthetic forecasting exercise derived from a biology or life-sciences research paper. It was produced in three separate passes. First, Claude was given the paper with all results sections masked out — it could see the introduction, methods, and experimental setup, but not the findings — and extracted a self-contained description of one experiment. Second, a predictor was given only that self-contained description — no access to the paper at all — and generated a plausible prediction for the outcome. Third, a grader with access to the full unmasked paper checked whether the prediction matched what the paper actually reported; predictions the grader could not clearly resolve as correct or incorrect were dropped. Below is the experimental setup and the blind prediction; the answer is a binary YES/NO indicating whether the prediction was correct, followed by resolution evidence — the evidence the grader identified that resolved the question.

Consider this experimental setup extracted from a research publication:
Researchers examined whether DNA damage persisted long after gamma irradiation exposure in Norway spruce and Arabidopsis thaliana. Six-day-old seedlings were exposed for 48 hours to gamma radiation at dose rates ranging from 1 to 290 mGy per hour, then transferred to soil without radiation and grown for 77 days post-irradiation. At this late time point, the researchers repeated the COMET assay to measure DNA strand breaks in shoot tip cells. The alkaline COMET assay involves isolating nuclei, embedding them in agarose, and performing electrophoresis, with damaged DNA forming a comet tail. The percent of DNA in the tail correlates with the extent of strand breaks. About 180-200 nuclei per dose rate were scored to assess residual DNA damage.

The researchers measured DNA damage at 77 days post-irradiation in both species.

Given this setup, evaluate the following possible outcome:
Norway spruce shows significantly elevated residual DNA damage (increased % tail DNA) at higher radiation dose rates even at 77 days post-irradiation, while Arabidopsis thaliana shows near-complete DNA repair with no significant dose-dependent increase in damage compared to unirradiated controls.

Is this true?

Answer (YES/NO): NO